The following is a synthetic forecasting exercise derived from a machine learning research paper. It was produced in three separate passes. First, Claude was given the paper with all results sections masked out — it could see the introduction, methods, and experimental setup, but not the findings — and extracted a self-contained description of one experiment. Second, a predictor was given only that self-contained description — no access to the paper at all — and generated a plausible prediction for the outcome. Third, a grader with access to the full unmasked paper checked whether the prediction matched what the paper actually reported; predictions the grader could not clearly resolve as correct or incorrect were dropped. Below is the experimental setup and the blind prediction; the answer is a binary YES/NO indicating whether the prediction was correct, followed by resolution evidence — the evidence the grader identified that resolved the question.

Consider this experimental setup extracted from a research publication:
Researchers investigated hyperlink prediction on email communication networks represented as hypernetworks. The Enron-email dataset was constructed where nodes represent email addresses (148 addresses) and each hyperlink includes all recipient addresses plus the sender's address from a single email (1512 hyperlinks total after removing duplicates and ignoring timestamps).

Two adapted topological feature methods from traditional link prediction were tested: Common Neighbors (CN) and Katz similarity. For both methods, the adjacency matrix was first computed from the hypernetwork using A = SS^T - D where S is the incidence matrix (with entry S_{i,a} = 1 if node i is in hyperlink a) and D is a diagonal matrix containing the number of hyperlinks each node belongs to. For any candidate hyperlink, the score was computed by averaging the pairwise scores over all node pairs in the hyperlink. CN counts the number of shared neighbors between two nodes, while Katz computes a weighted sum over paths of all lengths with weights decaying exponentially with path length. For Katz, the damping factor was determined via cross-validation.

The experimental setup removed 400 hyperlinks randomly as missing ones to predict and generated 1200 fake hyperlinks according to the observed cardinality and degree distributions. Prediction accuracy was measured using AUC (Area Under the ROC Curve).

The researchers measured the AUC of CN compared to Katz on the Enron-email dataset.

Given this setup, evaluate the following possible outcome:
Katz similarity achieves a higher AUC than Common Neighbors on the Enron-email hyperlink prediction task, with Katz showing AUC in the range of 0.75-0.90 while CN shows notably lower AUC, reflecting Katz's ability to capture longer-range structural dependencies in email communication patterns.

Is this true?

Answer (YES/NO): YES